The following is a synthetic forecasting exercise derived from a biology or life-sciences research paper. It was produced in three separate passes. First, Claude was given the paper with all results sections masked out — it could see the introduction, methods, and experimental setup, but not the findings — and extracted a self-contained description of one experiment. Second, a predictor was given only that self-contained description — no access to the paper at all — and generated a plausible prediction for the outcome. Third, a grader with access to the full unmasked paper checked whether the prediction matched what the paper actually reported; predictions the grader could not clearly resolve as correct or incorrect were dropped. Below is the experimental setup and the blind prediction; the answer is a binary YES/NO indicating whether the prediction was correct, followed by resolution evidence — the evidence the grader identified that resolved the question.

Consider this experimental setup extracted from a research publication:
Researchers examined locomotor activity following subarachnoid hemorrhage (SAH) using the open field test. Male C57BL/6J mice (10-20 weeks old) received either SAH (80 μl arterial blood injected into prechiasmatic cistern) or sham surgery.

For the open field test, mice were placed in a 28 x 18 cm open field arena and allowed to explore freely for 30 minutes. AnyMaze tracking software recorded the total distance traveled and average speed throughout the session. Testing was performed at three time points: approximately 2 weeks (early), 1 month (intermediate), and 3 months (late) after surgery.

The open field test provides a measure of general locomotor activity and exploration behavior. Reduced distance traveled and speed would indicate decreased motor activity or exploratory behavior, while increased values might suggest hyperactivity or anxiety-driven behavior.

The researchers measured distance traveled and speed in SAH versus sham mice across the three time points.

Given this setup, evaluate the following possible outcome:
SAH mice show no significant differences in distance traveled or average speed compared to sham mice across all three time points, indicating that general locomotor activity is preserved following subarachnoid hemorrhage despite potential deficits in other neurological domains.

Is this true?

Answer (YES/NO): NO